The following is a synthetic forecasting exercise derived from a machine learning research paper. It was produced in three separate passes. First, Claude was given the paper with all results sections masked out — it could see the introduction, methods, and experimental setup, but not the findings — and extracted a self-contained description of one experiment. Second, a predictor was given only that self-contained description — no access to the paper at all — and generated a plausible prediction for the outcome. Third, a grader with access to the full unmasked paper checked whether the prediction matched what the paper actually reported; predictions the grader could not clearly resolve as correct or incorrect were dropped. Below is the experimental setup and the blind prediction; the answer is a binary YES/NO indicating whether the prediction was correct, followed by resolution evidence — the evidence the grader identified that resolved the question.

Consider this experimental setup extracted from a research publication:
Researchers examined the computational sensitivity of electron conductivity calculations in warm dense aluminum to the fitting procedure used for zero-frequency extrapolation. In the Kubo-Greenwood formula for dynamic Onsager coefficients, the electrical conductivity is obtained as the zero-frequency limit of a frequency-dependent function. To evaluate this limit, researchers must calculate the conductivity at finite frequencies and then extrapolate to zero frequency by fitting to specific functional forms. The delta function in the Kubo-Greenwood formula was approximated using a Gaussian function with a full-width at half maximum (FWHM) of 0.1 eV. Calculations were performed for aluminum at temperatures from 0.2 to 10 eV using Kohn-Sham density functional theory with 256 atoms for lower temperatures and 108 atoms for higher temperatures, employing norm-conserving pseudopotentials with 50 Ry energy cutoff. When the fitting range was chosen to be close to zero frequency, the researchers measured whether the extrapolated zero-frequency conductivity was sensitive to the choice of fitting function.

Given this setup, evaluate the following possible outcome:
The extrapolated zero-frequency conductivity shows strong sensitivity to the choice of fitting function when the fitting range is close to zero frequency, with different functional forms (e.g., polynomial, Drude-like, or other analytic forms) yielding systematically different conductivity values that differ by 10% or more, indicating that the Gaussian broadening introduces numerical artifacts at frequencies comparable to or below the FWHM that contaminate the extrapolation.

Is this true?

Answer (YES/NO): NO